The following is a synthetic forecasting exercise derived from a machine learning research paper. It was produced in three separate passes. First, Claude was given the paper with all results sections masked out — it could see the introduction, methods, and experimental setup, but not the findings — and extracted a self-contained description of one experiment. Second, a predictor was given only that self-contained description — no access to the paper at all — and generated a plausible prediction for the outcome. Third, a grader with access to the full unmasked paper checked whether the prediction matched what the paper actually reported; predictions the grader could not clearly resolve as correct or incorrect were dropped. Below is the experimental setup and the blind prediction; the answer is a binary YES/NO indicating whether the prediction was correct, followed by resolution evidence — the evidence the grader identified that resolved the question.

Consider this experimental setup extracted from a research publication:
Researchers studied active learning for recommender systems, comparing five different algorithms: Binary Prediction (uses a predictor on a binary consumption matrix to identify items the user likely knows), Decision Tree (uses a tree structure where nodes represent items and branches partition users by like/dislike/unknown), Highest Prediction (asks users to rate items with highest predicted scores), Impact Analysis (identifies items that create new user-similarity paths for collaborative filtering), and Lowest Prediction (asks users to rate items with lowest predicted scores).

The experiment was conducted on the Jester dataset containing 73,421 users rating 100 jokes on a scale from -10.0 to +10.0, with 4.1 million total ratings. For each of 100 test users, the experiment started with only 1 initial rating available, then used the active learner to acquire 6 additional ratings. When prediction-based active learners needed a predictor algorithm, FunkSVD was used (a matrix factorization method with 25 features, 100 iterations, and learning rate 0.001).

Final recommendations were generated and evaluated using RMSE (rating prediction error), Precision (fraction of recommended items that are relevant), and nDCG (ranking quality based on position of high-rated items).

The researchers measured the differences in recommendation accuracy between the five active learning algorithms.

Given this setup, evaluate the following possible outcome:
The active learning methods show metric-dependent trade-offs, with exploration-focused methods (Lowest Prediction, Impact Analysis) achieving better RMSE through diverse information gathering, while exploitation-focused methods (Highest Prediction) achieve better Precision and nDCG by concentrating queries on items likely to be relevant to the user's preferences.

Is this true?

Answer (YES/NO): NO